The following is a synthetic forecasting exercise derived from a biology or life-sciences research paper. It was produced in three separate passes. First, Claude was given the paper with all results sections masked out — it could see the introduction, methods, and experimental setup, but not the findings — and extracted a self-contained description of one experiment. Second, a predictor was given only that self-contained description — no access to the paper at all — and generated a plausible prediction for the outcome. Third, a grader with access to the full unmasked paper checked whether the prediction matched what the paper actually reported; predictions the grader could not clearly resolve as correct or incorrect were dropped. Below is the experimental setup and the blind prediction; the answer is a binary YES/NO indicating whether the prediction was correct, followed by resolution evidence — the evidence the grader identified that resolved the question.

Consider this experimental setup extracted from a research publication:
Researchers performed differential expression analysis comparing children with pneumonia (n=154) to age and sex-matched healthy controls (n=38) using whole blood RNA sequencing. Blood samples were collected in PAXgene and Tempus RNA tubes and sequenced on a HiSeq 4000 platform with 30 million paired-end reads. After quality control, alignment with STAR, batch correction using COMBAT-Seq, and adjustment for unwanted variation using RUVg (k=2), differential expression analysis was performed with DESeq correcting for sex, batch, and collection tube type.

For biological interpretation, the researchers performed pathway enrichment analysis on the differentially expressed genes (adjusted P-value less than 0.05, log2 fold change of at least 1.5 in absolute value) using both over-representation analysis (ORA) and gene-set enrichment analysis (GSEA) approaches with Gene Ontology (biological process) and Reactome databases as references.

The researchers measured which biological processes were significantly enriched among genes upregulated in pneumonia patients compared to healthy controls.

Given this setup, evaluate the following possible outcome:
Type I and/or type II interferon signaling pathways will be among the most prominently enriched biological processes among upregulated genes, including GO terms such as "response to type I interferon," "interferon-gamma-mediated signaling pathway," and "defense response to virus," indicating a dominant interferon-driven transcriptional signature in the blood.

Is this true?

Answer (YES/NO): NO